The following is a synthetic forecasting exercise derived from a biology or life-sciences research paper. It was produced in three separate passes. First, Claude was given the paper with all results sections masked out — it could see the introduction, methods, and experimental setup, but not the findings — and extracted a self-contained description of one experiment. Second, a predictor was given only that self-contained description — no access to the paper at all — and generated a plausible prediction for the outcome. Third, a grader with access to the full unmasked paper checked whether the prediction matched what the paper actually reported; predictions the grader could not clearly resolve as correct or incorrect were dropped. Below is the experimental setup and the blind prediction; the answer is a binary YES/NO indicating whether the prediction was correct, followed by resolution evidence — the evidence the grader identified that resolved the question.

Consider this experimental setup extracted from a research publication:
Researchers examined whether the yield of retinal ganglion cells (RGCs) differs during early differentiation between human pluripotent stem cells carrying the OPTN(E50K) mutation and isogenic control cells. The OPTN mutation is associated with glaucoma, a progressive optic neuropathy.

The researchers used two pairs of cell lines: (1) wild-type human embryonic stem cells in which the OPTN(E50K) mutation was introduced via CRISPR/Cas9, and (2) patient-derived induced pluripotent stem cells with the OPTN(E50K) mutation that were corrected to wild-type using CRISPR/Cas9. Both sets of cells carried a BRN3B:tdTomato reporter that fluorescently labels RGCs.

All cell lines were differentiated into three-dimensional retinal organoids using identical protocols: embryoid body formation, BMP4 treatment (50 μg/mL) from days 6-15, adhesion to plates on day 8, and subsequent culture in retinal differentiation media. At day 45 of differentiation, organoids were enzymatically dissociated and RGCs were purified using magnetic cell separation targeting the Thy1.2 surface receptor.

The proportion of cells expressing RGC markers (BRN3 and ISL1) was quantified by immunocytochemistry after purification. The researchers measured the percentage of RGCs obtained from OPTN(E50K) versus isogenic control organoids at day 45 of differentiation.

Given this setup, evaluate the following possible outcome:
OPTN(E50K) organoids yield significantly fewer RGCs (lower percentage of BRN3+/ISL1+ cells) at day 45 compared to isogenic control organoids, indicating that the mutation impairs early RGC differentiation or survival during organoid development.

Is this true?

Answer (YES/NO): NO